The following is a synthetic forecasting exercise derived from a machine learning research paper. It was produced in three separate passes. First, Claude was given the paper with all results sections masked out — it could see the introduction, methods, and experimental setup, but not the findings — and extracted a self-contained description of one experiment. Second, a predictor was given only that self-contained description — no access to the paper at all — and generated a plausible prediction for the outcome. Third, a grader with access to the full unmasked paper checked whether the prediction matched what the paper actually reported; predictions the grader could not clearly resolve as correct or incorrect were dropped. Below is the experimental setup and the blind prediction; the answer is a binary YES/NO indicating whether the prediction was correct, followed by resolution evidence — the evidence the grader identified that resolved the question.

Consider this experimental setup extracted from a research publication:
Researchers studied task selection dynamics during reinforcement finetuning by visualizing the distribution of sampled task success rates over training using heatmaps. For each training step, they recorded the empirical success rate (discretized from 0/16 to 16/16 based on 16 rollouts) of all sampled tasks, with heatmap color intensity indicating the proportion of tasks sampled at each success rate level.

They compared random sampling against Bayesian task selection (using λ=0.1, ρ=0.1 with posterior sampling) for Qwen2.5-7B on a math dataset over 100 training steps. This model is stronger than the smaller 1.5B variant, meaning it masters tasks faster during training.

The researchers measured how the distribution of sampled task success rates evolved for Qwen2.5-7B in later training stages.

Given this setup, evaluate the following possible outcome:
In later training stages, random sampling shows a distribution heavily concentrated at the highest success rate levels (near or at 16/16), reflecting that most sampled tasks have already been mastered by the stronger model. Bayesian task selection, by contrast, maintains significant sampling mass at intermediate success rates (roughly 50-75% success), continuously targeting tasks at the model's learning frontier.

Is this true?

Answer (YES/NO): YES